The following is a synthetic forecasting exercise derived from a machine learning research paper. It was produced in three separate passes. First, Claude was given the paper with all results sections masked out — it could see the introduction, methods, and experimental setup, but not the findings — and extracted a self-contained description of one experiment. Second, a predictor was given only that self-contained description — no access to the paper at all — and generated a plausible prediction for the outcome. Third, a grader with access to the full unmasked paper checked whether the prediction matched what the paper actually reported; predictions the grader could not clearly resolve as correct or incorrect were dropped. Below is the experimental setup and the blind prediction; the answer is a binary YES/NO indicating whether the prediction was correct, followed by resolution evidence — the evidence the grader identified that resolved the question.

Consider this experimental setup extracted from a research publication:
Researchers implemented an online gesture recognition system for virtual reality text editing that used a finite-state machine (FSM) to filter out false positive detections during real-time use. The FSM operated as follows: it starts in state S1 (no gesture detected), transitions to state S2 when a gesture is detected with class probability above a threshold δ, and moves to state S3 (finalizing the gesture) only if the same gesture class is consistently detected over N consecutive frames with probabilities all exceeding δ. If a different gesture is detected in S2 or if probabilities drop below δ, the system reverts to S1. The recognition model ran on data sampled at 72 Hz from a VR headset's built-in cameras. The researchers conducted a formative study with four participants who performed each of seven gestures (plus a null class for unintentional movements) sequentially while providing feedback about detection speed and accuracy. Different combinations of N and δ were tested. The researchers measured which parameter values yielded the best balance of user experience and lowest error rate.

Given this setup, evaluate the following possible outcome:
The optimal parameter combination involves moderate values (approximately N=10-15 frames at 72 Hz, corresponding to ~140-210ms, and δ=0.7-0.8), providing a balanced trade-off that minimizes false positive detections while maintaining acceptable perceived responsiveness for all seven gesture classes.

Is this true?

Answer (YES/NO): NO